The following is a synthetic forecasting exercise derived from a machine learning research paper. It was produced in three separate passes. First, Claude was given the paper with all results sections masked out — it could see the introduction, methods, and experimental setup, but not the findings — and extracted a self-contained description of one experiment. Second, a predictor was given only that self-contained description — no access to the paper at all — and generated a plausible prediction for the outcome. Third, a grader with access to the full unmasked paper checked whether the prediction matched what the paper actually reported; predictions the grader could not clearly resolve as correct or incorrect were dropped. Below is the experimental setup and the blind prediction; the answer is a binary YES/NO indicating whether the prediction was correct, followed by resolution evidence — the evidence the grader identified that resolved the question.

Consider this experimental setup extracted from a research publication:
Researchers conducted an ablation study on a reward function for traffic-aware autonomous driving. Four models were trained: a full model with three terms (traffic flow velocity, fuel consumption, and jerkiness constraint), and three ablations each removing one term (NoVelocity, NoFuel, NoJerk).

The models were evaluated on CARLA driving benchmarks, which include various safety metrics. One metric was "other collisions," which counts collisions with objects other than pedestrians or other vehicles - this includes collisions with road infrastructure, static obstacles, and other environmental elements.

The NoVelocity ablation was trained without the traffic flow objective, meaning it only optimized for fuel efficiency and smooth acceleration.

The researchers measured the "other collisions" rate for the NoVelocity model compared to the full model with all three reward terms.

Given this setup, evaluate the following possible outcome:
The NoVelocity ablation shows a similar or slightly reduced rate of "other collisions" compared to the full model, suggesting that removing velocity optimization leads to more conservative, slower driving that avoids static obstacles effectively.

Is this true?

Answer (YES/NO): NO